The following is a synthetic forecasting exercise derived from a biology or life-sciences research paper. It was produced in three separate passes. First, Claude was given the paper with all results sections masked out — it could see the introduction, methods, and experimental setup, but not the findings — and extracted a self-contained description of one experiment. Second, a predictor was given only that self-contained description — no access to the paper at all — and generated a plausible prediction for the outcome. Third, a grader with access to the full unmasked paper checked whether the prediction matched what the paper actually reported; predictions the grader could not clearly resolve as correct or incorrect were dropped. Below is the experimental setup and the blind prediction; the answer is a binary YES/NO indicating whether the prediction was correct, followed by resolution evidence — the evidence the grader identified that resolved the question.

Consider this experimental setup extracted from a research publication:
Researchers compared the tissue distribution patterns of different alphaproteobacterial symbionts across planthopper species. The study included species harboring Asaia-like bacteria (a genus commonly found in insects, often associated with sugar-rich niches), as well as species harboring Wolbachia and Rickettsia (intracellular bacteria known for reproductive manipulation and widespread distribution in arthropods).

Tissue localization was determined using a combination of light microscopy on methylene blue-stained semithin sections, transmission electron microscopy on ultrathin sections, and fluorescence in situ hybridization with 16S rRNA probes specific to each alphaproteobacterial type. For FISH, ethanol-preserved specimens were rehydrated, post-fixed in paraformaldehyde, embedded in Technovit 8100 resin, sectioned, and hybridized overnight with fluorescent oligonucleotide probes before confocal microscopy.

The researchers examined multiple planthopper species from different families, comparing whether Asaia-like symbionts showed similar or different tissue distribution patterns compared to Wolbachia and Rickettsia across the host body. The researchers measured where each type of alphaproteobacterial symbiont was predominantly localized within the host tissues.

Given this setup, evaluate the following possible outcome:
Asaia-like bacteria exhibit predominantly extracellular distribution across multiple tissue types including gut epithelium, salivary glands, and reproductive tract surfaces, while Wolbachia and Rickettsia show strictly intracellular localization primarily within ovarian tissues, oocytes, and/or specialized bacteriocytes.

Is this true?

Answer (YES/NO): NO